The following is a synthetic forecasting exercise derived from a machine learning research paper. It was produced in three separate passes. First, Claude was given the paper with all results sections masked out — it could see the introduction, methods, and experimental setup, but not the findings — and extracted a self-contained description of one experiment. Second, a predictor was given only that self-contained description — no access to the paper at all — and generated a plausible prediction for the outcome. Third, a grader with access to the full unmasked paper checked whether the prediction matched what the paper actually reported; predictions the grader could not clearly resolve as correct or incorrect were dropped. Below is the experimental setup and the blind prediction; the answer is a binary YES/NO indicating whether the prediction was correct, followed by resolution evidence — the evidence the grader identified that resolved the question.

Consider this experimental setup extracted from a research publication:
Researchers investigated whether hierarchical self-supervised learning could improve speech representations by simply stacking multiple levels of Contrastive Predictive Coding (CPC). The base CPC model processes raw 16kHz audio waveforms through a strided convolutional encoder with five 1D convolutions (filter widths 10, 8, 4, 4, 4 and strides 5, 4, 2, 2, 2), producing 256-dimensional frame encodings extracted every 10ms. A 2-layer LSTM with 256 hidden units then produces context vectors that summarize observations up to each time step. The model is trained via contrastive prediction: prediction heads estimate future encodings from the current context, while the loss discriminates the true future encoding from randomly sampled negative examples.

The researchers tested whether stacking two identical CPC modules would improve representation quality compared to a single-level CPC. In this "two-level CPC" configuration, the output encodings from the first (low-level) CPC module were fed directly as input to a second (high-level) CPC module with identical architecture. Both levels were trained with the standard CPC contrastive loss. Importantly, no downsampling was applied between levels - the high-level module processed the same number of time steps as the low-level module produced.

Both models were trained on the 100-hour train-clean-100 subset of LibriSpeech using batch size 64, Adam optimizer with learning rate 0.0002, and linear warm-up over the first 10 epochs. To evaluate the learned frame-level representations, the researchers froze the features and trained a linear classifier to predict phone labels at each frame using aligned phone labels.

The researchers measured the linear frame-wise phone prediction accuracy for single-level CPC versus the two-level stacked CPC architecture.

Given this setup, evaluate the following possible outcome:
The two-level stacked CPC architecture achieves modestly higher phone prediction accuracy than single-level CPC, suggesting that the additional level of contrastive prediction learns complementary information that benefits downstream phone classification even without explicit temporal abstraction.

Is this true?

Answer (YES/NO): NO